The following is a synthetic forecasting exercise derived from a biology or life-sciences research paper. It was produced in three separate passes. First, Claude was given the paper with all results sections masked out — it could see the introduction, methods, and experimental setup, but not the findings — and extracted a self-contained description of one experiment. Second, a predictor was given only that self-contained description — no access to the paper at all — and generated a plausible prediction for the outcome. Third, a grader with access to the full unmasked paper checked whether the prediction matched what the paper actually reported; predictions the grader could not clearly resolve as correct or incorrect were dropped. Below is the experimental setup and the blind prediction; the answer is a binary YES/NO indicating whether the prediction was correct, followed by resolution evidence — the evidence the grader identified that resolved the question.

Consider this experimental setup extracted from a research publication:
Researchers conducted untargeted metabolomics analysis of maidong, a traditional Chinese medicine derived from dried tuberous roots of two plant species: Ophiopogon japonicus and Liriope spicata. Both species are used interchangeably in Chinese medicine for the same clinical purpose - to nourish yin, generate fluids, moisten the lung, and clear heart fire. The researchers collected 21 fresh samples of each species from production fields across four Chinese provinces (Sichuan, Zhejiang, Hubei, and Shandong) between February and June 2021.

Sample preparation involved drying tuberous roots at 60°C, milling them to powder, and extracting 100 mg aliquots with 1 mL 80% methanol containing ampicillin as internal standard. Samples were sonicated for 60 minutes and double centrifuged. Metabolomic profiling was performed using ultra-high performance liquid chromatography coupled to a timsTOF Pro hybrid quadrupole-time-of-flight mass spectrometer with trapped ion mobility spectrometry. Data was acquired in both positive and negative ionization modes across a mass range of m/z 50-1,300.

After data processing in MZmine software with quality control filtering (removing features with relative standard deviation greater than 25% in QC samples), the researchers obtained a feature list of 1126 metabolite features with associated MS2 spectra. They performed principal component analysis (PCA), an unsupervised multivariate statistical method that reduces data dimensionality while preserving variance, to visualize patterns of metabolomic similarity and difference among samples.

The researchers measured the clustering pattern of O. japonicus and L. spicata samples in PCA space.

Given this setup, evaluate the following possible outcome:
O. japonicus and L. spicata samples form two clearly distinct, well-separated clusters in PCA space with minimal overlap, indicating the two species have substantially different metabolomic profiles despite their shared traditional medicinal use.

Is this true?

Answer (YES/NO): NO